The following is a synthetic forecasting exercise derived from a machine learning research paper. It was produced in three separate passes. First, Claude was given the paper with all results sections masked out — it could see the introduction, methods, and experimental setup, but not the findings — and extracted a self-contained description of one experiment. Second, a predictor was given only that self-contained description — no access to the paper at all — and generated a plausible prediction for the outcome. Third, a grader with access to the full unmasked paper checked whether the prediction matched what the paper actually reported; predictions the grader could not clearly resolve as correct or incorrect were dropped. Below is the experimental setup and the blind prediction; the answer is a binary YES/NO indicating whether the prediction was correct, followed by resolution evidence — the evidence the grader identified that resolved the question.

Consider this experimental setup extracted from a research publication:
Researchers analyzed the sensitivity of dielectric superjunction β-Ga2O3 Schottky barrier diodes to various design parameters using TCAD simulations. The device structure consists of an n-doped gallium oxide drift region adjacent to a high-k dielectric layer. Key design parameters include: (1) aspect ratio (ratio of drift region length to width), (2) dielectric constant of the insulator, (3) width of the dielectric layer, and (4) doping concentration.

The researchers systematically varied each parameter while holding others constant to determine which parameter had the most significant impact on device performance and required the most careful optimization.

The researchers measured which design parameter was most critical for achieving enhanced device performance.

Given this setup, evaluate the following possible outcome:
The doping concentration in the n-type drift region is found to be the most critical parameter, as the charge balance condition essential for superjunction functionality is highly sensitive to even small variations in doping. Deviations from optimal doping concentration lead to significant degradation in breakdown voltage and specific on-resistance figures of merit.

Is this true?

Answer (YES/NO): NO